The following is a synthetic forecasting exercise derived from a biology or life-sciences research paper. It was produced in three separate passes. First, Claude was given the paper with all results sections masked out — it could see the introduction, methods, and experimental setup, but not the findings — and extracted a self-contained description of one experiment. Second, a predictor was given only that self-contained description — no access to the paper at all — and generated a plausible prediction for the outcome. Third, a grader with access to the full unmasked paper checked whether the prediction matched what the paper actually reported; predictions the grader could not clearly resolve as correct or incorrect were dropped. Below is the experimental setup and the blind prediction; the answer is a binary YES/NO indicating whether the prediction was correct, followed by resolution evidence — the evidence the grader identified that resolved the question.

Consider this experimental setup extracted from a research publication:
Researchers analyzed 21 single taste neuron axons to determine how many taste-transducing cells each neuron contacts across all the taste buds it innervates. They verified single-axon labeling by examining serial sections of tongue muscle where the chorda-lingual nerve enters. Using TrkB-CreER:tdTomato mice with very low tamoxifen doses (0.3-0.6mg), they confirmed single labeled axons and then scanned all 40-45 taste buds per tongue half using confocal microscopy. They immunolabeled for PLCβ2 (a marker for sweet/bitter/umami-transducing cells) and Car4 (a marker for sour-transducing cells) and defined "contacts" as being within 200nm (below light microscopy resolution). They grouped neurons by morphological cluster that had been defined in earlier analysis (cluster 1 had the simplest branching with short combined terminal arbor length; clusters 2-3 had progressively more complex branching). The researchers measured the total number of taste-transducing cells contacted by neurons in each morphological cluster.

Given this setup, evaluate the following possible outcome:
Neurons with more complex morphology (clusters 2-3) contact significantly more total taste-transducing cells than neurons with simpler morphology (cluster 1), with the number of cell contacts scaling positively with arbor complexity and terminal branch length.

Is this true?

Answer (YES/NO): YES